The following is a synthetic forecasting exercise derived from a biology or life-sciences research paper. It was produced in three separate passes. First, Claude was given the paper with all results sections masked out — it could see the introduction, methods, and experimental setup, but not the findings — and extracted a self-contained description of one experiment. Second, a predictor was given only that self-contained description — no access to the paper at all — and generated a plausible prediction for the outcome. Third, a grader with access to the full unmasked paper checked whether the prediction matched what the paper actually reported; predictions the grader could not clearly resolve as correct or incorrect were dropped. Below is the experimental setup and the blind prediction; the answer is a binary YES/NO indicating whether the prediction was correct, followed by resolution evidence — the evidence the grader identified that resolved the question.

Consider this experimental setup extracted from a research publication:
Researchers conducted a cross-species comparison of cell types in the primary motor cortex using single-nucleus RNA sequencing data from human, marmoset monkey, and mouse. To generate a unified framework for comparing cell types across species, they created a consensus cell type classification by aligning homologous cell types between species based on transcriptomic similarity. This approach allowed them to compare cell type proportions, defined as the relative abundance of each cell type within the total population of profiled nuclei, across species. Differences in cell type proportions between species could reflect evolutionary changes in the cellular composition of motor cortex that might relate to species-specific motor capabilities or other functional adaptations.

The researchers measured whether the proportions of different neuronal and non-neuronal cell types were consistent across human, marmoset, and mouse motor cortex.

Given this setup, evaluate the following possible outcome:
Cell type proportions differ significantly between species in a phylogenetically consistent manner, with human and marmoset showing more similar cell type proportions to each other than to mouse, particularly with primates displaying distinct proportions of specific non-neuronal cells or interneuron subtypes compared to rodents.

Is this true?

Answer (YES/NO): NO